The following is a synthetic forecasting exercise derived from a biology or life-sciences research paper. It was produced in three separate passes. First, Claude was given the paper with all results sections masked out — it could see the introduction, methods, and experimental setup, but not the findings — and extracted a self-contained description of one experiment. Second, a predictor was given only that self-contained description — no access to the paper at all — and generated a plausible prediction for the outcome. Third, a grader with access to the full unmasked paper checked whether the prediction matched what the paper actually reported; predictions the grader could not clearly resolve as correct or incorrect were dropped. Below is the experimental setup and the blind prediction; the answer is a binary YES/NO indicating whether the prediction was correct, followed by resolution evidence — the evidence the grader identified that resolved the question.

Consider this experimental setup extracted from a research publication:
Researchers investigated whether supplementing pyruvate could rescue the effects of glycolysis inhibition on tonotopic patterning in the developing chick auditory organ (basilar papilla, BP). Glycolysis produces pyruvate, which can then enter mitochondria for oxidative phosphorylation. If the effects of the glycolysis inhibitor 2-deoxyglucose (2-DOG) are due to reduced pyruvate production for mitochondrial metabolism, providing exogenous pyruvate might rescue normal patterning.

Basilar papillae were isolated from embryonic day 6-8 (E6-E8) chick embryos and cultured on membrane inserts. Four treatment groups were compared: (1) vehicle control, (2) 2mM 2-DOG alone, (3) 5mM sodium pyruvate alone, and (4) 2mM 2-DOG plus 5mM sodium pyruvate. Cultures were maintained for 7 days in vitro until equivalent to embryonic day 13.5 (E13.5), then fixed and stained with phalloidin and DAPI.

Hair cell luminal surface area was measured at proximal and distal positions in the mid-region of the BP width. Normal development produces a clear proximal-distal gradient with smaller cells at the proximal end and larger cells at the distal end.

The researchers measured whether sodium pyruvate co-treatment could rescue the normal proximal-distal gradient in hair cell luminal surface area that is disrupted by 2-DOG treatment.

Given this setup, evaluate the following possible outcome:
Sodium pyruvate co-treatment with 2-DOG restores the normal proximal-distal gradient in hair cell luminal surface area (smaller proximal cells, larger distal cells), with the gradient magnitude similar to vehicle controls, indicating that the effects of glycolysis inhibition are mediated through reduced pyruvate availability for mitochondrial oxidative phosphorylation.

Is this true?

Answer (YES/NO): NO